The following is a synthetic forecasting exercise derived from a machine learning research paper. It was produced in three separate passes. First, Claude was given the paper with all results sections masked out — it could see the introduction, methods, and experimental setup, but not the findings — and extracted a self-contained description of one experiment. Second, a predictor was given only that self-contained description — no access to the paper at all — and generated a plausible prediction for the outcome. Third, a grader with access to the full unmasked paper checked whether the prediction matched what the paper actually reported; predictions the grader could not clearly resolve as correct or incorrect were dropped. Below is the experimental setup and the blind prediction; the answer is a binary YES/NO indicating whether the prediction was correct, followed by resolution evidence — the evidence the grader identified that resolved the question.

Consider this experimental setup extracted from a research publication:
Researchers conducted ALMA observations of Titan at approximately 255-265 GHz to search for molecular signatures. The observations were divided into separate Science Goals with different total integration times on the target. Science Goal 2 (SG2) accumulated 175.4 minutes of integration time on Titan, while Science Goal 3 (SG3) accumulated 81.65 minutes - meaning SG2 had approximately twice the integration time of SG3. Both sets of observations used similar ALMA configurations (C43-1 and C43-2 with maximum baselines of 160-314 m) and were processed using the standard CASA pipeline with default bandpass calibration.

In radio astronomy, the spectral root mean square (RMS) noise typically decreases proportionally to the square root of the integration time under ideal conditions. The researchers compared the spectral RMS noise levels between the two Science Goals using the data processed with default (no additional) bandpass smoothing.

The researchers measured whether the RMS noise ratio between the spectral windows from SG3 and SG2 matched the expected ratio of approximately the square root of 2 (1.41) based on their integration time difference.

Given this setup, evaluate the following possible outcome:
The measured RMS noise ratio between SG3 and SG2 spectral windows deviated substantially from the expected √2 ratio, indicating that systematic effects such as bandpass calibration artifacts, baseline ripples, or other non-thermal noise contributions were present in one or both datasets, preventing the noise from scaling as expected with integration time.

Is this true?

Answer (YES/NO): YES